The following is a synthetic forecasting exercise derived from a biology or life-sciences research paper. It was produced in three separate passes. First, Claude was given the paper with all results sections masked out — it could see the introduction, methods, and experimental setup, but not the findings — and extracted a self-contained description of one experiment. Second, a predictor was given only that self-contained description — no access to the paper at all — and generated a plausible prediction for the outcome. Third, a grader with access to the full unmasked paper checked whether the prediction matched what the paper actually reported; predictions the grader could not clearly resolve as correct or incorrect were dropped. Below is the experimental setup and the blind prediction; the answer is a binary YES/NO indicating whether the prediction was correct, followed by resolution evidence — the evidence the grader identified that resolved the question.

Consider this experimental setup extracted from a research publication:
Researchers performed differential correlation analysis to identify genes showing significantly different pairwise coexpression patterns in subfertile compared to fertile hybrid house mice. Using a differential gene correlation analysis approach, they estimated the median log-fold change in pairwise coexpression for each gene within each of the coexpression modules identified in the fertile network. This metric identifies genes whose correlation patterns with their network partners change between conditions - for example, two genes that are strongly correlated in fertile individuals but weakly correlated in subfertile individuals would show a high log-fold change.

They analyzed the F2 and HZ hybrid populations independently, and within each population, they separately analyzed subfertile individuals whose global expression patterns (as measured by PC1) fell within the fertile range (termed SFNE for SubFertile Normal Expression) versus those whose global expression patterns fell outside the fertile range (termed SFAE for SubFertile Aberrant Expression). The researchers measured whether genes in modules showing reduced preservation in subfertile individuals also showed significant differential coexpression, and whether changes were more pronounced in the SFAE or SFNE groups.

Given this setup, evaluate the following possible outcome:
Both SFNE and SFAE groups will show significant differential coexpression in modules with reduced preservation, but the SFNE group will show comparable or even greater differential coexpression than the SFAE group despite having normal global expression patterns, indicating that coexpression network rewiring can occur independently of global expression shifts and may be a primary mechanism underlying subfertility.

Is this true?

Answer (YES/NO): YES